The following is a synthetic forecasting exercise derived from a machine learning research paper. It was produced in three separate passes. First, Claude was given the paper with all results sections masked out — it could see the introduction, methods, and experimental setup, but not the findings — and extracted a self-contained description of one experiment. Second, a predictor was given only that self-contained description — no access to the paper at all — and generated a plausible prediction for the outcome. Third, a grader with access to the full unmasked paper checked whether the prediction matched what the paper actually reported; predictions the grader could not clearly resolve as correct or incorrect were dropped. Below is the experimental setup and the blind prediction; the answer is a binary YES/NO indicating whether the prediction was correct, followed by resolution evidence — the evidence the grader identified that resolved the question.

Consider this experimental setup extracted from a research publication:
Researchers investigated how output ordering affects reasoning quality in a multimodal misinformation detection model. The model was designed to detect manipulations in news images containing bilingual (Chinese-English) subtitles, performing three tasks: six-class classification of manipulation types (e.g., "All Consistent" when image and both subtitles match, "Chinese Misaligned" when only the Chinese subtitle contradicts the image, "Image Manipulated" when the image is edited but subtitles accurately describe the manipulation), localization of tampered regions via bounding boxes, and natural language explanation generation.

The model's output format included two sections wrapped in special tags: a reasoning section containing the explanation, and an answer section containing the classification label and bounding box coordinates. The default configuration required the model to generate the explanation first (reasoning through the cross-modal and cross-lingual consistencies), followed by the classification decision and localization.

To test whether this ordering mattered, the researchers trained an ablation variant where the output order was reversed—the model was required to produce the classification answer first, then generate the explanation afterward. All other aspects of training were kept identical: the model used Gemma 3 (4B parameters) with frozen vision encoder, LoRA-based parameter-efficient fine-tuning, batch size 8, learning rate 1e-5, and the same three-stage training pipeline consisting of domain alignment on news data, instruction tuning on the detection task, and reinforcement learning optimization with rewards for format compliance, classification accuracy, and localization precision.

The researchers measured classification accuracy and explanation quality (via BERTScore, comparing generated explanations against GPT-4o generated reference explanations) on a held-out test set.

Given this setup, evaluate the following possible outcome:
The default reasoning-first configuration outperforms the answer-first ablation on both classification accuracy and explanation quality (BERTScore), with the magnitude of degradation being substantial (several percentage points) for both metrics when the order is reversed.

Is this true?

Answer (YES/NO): NO